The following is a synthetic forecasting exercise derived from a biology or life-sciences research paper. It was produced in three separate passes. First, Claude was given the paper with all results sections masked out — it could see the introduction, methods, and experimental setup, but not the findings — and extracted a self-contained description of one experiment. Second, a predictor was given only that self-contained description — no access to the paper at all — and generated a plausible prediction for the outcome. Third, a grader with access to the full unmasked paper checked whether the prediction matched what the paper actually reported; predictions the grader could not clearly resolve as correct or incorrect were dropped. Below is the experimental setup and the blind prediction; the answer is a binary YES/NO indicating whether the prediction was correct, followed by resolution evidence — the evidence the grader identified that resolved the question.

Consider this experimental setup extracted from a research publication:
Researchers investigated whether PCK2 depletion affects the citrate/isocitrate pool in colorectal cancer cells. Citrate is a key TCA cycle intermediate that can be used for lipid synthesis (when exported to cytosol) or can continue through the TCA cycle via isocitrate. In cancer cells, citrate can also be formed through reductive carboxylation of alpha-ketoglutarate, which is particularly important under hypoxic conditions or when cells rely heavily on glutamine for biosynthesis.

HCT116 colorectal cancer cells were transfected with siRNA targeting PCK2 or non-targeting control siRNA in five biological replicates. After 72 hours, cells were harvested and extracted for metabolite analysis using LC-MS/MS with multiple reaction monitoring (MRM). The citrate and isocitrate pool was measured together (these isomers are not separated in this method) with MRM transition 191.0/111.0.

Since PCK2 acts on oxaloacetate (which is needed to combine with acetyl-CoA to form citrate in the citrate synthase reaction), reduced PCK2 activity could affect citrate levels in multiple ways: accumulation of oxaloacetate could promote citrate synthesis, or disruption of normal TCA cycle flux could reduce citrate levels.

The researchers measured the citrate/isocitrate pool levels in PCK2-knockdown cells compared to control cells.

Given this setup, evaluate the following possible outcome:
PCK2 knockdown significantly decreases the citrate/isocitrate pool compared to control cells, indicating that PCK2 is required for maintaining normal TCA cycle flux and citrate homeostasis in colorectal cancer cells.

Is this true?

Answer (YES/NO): YES